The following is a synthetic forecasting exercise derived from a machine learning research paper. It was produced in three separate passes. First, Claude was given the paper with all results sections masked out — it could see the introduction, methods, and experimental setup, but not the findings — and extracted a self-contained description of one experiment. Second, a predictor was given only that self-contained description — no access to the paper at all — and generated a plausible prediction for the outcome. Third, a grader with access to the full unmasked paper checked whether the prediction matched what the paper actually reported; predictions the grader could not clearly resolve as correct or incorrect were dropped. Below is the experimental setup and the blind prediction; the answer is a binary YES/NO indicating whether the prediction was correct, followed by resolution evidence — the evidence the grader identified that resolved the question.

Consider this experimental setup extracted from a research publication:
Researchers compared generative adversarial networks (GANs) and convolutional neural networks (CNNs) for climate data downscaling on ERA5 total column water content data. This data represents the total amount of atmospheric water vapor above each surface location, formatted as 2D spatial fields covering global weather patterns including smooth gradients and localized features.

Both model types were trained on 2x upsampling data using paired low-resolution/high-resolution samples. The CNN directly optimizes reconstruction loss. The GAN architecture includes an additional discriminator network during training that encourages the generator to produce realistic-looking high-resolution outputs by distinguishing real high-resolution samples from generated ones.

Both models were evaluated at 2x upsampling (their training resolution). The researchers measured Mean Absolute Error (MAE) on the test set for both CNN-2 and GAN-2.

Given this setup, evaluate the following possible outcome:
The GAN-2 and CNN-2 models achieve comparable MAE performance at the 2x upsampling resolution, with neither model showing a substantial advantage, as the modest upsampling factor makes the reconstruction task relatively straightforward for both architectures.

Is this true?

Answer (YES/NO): YES